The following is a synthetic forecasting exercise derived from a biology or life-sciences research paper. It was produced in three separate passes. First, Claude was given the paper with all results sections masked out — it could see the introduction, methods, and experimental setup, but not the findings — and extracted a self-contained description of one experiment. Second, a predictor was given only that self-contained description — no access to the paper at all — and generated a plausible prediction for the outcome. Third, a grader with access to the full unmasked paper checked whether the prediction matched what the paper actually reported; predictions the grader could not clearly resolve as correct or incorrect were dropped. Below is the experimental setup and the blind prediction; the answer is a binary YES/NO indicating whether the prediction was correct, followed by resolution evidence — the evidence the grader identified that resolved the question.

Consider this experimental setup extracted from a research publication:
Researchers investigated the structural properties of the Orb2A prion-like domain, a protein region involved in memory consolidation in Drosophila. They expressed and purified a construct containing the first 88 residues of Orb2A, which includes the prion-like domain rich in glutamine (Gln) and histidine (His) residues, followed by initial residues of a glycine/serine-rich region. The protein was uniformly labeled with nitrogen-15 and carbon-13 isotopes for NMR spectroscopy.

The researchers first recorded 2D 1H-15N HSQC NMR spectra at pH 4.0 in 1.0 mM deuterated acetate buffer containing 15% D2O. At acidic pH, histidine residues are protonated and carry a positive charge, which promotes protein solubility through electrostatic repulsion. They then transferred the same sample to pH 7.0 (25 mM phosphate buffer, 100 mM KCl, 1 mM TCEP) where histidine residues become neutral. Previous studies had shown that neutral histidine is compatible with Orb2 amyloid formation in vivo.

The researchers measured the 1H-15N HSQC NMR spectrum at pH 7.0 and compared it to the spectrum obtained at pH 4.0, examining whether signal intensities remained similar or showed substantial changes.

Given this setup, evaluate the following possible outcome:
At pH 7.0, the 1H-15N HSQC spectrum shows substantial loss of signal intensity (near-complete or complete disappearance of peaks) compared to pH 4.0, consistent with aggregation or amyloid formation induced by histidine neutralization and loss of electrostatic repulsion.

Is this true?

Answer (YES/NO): NO